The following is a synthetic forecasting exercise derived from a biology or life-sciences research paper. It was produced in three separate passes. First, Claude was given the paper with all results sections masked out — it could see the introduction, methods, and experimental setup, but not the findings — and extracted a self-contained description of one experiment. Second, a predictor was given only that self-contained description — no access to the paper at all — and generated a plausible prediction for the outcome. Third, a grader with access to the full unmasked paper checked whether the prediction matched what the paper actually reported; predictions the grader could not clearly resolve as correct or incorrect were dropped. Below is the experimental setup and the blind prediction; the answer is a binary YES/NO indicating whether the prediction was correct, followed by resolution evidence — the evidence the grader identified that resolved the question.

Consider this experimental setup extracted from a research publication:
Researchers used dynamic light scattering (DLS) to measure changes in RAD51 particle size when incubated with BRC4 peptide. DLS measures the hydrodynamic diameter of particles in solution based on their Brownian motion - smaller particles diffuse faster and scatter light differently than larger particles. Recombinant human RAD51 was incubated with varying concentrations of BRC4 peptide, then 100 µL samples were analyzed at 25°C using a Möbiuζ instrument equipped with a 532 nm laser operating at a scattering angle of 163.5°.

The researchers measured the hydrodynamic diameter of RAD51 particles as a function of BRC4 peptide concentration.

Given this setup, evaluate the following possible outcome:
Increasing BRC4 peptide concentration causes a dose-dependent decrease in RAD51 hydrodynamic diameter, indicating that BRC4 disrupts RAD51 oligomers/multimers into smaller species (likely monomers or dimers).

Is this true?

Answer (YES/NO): YES